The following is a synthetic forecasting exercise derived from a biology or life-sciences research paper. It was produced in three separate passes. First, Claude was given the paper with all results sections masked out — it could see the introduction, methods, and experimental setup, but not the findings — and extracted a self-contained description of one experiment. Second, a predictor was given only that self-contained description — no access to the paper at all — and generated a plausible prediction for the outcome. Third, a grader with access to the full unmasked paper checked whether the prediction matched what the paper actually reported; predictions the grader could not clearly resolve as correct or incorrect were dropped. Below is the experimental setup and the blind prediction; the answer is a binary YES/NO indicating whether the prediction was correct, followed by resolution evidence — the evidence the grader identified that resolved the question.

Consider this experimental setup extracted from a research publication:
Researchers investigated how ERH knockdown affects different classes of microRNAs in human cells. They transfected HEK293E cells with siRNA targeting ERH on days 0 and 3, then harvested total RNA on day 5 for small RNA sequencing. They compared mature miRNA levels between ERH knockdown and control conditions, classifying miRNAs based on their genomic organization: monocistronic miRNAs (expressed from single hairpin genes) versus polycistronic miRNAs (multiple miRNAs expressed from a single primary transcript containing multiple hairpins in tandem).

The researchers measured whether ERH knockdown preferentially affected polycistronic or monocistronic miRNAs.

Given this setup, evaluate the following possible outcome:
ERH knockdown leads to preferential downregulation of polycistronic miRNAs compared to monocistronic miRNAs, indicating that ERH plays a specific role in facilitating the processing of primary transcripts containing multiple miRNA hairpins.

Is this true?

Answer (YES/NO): YES